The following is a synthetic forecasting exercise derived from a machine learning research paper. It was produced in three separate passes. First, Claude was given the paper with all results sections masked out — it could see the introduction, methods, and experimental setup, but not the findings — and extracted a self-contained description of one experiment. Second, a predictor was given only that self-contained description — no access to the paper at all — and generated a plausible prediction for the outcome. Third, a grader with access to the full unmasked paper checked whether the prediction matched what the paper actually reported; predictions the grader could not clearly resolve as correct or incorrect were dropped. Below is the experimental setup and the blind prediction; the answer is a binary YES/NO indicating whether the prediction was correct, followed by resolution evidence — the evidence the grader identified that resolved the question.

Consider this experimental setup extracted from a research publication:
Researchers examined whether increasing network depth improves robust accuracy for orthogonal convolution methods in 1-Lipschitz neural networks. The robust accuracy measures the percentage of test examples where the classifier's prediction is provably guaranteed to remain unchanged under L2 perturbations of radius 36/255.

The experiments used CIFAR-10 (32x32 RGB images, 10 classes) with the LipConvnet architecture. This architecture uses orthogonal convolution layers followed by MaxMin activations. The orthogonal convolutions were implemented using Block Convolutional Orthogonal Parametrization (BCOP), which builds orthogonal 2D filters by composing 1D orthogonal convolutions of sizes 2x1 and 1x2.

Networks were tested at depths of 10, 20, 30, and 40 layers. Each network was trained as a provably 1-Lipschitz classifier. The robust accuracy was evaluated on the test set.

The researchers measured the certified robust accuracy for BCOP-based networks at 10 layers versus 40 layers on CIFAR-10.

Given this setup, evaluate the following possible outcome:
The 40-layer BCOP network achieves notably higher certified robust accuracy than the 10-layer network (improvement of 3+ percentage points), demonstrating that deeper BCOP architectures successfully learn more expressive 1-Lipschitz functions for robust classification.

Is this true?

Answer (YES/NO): NO